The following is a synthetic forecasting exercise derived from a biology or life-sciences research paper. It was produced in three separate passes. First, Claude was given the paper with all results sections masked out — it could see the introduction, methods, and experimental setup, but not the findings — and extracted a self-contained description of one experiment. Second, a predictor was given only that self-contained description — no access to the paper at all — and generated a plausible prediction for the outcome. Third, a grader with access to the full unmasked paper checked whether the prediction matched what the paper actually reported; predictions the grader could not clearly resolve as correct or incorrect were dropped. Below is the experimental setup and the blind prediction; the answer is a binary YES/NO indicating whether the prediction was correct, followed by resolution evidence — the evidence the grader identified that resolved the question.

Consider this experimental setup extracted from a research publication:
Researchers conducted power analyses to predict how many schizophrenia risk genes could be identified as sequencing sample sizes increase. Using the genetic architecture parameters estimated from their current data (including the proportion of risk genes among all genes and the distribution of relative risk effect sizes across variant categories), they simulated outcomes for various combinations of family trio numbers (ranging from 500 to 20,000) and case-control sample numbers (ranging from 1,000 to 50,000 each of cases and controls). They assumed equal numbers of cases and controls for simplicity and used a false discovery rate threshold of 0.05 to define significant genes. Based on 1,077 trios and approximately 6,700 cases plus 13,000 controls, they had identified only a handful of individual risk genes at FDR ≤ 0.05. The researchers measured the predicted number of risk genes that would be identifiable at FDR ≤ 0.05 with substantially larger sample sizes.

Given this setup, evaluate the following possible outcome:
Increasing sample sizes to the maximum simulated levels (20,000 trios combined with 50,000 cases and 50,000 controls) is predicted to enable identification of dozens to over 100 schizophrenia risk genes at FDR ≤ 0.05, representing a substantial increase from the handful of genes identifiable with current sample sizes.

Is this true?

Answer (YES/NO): YES